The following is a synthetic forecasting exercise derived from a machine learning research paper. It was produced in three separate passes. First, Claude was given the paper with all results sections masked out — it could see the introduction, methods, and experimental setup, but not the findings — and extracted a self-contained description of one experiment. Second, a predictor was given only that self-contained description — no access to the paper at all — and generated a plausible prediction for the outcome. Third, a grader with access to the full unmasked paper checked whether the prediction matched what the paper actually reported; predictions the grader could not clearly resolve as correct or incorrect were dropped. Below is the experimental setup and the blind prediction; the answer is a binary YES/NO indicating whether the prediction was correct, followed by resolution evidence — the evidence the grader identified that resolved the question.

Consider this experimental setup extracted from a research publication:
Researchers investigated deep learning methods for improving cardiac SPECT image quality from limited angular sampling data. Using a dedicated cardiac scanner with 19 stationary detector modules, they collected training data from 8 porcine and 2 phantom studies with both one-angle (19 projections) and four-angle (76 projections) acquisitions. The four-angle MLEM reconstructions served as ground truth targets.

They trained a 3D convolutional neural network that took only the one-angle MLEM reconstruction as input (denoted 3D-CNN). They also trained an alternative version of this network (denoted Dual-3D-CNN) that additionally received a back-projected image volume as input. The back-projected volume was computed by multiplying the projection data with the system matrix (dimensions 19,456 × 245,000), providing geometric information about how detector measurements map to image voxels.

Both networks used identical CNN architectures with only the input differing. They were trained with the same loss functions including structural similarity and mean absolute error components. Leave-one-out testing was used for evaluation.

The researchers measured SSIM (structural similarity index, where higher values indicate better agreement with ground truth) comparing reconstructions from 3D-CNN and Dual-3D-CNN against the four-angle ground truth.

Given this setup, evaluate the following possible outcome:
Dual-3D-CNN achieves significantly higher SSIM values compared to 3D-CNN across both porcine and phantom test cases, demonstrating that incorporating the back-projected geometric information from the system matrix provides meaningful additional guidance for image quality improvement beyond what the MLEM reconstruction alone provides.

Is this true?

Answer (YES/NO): NO